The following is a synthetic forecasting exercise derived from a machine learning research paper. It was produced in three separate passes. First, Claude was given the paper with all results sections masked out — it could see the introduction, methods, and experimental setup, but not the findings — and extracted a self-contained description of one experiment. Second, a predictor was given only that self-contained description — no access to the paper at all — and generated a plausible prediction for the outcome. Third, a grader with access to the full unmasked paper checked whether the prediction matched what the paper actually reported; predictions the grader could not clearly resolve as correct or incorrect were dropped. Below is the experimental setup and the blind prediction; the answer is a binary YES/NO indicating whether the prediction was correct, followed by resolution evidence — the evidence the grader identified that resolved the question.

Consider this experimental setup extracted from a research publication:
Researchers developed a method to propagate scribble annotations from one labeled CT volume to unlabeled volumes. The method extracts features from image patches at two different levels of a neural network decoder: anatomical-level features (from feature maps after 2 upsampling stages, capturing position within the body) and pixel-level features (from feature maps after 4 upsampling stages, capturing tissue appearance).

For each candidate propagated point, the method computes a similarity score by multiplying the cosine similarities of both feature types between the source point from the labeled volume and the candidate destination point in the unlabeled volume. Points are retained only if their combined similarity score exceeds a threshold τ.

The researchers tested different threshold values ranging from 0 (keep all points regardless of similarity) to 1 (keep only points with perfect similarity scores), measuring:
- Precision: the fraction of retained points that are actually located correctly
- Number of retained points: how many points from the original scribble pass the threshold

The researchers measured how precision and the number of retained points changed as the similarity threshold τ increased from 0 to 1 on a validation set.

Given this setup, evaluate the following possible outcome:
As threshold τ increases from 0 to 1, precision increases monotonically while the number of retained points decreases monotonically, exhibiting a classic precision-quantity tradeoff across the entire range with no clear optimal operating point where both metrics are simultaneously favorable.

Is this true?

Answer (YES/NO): NO